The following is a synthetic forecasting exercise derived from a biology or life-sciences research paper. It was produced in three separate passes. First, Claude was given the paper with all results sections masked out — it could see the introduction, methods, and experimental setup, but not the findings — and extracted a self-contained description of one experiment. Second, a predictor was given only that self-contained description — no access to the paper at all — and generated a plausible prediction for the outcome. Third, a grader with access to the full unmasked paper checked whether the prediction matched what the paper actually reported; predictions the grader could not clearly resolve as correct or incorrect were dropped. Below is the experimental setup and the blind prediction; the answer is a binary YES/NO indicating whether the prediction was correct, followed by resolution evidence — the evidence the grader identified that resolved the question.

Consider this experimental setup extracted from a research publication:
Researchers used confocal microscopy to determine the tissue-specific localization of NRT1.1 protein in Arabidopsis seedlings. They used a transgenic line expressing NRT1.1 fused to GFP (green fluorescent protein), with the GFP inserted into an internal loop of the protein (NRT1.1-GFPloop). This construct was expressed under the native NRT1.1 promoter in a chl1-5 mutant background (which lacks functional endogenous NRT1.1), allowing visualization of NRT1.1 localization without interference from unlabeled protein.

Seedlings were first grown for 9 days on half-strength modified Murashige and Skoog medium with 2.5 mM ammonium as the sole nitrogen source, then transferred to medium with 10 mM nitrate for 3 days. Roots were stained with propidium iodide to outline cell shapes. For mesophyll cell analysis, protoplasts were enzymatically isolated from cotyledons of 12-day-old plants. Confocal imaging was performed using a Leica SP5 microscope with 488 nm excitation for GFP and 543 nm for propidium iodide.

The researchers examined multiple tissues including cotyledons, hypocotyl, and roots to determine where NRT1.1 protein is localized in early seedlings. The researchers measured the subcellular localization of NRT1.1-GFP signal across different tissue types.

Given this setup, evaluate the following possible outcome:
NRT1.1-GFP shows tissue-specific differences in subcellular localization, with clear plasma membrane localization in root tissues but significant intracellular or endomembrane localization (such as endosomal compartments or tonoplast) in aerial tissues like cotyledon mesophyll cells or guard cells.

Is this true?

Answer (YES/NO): NO